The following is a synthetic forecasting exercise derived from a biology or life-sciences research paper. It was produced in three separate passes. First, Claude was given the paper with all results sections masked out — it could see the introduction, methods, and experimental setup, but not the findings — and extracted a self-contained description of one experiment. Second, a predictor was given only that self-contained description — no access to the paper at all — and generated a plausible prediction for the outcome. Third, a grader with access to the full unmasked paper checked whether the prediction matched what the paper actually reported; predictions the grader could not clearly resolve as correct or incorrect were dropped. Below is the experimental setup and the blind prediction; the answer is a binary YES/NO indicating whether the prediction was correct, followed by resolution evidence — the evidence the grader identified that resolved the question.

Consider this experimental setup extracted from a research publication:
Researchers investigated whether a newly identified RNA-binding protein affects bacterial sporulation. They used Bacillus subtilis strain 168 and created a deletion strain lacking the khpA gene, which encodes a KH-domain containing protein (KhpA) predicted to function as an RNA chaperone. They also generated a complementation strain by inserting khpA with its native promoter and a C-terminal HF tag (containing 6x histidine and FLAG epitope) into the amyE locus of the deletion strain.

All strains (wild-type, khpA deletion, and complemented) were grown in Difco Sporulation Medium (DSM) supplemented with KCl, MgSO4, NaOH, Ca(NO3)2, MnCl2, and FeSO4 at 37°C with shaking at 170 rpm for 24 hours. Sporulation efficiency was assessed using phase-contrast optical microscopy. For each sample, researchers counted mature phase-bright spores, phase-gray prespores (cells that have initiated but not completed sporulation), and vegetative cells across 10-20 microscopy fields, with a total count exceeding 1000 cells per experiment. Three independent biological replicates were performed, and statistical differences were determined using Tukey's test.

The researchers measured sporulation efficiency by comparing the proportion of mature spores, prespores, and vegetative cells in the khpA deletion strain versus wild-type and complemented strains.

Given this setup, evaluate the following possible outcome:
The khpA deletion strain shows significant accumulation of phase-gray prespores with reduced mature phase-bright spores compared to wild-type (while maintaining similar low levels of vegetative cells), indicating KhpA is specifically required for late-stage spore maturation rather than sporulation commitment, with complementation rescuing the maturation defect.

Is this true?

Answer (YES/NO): NO